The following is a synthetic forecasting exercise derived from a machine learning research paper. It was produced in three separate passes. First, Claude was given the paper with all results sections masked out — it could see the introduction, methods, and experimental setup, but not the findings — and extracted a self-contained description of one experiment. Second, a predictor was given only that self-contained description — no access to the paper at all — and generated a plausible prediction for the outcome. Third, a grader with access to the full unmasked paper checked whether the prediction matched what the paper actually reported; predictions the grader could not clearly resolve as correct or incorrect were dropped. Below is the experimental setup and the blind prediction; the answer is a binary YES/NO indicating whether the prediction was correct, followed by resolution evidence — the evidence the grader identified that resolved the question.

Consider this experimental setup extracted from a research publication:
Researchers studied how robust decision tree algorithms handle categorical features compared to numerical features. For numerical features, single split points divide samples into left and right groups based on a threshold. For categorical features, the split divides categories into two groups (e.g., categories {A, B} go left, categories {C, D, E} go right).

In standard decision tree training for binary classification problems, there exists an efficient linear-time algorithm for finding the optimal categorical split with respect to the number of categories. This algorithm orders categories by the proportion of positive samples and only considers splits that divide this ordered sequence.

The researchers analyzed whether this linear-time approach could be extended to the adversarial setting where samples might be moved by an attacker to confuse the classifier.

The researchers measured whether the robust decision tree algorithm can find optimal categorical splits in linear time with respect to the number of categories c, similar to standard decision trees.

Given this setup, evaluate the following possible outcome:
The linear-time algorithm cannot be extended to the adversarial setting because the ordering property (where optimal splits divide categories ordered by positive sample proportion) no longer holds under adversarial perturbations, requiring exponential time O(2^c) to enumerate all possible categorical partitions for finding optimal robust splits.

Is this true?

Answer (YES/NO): NO